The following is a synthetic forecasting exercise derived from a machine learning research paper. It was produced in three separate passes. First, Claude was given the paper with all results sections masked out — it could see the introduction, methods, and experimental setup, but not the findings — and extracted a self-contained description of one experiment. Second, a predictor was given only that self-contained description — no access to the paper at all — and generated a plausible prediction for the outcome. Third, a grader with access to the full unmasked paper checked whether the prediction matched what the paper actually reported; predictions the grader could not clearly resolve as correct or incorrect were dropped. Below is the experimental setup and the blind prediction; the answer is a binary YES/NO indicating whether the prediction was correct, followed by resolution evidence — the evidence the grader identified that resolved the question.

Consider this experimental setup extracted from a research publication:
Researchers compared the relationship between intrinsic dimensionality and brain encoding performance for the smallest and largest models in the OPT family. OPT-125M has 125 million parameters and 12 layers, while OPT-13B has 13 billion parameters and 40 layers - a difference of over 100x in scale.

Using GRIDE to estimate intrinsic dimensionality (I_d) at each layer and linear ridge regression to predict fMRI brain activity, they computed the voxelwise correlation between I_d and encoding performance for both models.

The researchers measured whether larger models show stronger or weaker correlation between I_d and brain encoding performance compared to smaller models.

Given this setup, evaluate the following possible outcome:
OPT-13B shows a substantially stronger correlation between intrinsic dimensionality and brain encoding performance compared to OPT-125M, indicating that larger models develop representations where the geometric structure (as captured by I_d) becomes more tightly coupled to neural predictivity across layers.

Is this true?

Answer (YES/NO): NO